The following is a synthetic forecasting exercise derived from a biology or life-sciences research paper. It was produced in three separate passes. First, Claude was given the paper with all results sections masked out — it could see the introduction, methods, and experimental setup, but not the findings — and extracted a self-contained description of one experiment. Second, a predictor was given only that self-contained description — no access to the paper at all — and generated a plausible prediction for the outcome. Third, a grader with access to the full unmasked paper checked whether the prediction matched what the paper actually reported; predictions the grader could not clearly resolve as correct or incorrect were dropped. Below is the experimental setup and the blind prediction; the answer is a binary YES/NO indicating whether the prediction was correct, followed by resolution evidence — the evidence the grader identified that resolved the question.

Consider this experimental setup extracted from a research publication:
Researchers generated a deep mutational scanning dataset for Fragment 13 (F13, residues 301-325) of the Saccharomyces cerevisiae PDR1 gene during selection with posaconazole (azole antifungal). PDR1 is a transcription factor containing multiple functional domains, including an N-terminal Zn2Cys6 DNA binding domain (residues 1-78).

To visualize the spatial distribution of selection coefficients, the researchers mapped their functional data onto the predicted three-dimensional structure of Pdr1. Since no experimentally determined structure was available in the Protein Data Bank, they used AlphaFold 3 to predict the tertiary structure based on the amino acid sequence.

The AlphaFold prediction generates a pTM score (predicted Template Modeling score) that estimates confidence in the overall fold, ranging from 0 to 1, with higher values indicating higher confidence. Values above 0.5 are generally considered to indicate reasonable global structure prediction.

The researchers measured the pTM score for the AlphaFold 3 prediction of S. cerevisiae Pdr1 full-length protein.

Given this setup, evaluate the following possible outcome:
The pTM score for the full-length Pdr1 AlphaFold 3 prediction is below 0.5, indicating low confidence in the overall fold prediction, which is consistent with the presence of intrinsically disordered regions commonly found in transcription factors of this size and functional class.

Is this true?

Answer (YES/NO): NO